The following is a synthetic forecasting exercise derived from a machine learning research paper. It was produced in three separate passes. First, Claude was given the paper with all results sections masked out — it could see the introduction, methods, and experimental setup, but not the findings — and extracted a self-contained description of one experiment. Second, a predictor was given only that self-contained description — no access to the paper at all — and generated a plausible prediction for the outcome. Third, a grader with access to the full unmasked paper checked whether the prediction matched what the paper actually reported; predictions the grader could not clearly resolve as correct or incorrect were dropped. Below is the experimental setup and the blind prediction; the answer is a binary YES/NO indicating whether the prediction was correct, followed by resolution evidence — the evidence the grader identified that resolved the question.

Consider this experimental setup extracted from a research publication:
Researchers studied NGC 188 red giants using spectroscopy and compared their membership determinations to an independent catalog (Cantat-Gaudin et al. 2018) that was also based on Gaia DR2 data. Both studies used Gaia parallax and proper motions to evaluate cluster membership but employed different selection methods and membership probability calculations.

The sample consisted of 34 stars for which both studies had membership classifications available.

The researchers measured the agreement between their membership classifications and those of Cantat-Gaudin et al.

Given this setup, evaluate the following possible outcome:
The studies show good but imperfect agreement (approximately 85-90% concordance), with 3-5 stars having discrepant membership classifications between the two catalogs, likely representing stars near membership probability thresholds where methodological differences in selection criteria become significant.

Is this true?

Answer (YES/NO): NO